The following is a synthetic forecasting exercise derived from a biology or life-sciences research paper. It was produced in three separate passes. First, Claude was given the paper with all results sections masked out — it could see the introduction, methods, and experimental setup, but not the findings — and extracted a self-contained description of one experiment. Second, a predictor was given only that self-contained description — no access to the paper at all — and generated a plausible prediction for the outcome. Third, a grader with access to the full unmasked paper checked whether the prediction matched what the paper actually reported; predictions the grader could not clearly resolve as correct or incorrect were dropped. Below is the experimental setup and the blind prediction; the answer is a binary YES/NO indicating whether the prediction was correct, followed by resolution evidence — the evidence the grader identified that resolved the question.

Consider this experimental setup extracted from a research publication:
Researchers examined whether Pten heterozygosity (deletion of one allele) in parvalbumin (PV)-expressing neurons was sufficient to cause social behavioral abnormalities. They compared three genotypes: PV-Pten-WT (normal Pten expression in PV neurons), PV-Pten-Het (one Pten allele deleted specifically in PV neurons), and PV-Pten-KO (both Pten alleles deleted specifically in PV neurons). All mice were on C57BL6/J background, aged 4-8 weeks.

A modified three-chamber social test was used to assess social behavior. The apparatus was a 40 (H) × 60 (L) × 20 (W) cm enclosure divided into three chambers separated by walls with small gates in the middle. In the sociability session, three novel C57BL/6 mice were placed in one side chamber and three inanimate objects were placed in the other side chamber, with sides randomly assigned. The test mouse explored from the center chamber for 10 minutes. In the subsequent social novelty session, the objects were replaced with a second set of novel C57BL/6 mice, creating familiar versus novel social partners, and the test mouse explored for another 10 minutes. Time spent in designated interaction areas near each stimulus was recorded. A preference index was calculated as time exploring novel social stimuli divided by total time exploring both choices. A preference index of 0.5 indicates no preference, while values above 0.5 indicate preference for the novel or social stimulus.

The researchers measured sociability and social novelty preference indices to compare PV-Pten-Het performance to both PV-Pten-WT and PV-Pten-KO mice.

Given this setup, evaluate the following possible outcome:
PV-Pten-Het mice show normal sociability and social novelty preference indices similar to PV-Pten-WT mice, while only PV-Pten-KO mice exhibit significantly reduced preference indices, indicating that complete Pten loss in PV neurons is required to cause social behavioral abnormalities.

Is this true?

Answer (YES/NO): NO